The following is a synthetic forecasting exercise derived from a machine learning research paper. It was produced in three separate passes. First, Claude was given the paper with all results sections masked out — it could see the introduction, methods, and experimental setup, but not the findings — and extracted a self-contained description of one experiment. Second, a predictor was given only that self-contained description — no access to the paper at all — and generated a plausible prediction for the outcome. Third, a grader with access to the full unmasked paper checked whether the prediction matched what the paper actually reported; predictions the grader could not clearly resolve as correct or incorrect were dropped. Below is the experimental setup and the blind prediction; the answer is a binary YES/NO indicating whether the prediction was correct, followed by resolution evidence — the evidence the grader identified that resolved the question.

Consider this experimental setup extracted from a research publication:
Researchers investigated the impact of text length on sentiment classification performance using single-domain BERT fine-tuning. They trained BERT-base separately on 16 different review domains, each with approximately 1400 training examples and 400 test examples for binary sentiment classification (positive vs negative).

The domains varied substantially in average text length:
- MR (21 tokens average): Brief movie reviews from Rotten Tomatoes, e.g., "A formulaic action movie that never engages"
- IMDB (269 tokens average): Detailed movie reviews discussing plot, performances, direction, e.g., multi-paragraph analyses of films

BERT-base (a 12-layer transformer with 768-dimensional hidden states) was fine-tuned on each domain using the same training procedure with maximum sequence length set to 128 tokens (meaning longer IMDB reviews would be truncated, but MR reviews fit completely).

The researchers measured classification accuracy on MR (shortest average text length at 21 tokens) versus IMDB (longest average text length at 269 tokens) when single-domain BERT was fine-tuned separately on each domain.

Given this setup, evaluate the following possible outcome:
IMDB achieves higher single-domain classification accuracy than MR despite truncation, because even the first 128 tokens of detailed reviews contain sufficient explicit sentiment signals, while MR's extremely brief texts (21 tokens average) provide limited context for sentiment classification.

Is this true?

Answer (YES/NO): YES